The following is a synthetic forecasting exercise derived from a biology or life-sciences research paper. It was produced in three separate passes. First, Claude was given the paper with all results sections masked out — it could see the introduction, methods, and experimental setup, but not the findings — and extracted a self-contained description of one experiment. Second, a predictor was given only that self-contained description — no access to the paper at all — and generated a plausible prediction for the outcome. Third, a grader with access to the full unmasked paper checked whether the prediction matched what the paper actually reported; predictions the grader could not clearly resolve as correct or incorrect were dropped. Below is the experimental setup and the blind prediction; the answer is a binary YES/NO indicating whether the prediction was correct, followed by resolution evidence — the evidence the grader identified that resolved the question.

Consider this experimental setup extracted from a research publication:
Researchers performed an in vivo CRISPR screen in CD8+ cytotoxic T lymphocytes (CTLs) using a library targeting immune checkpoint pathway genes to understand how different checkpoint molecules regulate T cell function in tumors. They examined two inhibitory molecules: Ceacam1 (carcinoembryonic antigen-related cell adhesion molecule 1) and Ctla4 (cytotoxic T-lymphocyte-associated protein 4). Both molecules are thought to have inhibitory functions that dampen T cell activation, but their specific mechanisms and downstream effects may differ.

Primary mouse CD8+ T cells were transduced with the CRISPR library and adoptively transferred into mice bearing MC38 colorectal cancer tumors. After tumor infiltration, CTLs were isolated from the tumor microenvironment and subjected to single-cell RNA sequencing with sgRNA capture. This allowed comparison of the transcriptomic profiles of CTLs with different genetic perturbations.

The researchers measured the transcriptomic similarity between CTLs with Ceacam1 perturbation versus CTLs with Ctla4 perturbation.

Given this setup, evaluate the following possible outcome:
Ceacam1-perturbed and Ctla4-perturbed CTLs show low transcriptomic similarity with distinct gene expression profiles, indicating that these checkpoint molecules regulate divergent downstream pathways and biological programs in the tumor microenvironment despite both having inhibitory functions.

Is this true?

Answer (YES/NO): NO